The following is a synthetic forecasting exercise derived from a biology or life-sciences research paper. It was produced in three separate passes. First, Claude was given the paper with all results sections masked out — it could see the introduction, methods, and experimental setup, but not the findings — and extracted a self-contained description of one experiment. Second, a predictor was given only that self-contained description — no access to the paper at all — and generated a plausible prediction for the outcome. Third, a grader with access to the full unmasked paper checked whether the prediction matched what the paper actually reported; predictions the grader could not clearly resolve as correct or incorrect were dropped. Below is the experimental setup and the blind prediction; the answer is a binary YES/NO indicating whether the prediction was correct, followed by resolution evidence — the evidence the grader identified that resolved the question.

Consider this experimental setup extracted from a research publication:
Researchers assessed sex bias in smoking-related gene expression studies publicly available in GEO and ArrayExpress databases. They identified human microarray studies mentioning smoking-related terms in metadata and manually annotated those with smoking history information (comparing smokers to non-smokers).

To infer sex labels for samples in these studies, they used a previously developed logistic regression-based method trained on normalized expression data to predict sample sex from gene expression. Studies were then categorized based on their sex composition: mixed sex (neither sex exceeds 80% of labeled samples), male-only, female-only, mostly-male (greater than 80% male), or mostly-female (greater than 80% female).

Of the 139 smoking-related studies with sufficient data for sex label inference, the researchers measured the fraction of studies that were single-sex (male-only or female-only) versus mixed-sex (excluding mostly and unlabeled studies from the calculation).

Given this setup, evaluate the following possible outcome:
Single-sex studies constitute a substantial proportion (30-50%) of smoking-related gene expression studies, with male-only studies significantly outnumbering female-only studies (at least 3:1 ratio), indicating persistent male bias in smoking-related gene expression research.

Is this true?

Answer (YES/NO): NO